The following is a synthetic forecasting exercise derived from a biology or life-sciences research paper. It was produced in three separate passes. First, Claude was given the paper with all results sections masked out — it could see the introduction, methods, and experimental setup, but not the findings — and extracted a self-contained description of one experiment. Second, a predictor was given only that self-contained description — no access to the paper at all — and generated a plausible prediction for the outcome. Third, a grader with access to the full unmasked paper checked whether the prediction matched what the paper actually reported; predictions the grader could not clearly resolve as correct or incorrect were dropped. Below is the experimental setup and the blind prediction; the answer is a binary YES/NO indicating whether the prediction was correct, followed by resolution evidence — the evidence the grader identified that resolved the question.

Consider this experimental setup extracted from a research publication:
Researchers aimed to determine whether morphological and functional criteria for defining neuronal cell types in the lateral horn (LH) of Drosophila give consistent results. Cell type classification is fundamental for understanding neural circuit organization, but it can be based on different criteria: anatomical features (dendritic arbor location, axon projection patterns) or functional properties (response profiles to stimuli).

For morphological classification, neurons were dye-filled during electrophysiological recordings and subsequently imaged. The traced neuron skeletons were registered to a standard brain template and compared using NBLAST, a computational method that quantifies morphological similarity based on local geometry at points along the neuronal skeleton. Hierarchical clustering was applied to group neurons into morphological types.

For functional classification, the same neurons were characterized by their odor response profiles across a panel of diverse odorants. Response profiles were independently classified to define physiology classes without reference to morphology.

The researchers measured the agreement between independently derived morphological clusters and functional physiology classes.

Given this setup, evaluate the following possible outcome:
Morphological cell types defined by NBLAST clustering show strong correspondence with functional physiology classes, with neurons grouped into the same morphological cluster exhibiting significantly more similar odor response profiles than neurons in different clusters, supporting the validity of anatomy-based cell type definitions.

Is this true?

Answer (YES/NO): YES